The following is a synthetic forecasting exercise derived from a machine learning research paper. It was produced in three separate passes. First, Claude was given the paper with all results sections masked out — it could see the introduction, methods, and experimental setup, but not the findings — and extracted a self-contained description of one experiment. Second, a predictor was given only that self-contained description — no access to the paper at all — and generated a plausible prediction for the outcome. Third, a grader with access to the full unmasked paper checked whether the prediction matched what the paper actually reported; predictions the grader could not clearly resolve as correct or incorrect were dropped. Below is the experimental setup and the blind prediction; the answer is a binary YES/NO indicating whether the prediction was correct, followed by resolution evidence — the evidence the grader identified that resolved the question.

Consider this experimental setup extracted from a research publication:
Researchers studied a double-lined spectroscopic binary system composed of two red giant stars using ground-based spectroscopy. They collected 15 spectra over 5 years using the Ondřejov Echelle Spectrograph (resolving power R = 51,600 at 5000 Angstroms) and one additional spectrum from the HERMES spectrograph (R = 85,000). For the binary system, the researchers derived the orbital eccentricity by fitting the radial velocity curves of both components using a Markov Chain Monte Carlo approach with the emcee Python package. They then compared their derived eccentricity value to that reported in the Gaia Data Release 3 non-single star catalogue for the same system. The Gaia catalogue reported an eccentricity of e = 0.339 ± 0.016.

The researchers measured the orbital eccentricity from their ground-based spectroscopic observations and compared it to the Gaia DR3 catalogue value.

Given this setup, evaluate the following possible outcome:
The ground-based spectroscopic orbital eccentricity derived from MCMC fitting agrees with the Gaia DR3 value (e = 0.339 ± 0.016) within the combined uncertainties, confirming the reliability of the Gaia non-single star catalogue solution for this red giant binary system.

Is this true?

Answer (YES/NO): NO